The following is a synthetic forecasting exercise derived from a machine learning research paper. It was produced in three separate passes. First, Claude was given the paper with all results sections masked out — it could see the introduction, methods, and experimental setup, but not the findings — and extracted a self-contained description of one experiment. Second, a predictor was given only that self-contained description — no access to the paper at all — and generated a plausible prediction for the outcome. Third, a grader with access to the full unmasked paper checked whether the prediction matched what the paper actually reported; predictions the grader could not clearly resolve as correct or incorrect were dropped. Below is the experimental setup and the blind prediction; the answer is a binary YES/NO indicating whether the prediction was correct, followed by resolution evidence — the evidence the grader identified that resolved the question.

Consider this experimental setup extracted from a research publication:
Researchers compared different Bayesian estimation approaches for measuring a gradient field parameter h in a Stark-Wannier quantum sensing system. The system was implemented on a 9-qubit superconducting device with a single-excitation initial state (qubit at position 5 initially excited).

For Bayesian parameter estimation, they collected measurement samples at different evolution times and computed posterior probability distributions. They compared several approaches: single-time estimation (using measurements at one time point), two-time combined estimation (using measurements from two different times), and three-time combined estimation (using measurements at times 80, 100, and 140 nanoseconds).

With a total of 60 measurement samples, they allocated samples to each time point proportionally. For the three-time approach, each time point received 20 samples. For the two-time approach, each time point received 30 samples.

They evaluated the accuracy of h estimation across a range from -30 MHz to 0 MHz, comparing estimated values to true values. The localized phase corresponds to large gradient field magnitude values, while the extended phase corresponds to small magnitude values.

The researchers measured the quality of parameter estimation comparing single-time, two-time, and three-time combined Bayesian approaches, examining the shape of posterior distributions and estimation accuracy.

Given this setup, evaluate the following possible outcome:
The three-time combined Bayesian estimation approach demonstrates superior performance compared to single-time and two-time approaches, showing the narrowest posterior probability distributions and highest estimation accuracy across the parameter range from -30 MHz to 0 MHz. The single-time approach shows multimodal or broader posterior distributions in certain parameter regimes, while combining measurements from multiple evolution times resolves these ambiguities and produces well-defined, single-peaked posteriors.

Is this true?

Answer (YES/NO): YES